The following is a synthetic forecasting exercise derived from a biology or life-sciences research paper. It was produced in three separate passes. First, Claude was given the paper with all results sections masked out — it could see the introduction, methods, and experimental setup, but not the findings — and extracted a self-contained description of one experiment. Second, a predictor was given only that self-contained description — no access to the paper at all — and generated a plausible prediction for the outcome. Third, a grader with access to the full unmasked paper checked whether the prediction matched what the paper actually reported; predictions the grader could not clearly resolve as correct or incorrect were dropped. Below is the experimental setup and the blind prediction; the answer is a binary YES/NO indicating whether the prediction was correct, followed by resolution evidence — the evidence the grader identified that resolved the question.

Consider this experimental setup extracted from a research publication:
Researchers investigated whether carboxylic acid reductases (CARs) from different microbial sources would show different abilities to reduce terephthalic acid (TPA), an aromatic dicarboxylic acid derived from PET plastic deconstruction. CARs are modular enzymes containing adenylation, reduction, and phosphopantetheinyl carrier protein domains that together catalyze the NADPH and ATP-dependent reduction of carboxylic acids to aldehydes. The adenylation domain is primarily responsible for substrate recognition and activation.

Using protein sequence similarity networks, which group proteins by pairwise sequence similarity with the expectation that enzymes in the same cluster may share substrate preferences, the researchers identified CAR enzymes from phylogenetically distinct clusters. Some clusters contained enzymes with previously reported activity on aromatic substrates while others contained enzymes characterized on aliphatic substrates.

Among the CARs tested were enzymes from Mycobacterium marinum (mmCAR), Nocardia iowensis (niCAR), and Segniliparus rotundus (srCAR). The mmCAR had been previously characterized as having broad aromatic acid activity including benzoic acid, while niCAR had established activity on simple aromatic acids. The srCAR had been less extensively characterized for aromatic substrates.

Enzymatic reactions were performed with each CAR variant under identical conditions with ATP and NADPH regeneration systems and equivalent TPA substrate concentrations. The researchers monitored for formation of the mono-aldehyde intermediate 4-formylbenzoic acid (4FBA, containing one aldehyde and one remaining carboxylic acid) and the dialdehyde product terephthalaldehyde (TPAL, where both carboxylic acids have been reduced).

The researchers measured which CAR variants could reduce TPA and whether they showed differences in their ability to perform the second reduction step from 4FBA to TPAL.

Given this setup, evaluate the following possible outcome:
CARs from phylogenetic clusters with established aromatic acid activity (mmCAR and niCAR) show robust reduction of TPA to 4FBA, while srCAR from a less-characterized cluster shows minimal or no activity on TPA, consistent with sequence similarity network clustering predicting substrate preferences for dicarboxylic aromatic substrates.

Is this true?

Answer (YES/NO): NO